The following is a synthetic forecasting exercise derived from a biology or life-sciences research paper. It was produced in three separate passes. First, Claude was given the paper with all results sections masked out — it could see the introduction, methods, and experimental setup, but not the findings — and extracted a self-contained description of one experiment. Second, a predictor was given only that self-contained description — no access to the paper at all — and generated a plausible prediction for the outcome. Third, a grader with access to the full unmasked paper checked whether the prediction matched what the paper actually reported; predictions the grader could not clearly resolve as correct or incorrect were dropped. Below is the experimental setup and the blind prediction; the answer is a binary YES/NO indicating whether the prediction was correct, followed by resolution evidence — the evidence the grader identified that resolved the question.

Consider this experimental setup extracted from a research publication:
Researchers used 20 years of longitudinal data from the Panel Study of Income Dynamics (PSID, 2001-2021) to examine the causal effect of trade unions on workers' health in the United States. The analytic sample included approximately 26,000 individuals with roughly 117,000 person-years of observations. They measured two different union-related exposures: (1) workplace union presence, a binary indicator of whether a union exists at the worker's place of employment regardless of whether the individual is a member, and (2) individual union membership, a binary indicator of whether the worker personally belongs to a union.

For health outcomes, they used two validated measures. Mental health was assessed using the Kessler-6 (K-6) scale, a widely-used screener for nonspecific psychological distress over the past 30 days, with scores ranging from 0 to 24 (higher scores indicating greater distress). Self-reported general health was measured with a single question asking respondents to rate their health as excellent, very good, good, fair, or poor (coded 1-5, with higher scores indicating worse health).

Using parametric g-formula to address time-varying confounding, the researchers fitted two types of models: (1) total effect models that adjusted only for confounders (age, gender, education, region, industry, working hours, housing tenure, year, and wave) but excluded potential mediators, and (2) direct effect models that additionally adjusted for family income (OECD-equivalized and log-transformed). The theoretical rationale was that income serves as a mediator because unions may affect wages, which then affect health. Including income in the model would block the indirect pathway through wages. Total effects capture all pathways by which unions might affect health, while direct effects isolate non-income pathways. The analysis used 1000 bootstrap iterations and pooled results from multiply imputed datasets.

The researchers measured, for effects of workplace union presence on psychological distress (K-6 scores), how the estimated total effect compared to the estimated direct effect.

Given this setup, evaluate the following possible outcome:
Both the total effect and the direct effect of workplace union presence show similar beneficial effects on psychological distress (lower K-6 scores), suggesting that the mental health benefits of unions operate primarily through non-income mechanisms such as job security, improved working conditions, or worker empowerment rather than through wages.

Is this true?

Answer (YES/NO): NO